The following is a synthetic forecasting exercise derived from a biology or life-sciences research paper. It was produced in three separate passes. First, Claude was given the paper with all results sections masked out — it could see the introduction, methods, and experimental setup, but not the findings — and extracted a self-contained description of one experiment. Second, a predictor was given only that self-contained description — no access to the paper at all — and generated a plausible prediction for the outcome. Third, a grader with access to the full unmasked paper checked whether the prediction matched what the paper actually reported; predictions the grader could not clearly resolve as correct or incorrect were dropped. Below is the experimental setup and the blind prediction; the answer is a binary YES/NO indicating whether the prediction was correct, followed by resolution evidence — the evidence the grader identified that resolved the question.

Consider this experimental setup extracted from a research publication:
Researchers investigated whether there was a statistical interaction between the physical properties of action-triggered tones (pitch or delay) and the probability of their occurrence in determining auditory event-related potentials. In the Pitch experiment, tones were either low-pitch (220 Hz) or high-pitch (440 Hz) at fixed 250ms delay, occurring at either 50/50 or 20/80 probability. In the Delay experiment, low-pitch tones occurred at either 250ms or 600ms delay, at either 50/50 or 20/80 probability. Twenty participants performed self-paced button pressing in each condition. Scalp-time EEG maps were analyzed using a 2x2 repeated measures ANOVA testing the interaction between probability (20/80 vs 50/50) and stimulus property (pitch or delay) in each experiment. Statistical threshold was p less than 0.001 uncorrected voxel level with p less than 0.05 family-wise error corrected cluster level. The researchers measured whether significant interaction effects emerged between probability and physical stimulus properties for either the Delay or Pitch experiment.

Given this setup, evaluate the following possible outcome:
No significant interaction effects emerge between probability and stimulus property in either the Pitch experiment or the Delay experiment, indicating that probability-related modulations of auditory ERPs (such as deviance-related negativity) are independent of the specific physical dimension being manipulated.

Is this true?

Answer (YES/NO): NO